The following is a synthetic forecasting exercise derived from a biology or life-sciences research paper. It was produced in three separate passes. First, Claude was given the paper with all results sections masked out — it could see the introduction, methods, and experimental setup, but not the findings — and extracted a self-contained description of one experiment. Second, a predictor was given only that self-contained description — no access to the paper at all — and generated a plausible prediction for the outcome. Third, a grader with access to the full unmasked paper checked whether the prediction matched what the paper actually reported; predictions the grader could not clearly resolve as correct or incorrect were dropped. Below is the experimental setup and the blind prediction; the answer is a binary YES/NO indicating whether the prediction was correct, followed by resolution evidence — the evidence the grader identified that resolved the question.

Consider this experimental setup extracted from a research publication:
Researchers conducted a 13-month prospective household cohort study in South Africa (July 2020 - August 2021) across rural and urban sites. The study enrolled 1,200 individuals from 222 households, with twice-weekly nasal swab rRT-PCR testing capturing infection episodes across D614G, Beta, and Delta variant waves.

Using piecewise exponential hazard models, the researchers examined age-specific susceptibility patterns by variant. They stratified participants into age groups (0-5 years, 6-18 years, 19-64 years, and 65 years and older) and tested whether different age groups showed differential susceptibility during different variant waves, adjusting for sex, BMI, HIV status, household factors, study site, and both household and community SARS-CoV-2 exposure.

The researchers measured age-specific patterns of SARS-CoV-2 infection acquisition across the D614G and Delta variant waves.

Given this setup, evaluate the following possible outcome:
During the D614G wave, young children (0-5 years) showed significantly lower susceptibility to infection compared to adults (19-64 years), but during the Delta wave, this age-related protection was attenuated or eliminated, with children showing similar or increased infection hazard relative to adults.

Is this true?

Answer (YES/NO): NO